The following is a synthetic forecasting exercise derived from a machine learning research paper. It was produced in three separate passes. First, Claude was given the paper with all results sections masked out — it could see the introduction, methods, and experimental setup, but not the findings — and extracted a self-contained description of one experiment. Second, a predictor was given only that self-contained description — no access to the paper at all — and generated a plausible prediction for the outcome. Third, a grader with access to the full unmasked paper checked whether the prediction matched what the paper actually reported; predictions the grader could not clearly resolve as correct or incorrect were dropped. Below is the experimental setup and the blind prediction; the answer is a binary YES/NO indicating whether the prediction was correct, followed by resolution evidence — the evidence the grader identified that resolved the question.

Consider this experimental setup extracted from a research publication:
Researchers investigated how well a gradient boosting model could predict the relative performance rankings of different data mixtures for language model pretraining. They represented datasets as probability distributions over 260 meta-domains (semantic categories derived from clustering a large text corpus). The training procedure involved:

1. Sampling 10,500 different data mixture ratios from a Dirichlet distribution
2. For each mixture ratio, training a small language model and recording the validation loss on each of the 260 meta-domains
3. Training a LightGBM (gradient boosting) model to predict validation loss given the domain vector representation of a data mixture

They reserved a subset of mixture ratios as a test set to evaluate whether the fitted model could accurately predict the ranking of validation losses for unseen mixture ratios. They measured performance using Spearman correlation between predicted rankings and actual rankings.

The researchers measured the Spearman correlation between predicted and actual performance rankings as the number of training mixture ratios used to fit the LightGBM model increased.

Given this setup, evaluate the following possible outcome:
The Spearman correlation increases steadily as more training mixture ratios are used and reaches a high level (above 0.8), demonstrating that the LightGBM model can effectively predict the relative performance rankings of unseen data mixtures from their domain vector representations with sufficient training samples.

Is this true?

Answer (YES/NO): YES